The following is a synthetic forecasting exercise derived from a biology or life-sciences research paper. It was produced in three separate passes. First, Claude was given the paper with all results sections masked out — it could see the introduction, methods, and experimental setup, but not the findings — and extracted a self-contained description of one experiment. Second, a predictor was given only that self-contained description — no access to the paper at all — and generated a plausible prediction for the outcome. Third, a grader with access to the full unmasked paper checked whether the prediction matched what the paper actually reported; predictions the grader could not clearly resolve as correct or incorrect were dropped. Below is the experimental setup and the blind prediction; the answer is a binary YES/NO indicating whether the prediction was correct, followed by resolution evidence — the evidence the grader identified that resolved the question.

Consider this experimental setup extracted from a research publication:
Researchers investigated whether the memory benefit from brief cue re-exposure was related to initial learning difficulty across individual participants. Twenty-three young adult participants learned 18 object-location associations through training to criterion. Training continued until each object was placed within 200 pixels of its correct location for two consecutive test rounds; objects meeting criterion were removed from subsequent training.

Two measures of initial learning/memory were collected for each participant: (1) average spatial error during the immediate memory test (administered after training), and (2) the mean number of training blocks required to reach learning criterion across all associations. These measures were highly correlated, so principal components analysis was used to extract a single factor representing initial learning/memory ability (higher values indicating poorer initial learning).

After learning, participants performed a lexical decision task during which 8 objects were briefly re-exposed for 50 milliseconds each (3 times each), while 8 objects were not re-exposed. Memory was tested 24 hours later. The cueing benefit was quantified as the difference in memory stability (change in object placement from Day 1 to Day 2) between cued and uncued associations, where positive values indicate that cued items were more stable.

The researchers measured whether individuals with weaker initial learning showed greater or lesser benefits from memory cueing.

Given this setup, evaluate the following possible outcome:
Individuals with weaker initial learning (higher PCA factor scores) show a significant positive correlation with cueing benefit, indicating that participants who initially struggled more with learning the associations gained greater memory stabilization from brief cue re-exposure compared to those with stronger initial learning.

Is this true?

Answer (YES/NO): YES